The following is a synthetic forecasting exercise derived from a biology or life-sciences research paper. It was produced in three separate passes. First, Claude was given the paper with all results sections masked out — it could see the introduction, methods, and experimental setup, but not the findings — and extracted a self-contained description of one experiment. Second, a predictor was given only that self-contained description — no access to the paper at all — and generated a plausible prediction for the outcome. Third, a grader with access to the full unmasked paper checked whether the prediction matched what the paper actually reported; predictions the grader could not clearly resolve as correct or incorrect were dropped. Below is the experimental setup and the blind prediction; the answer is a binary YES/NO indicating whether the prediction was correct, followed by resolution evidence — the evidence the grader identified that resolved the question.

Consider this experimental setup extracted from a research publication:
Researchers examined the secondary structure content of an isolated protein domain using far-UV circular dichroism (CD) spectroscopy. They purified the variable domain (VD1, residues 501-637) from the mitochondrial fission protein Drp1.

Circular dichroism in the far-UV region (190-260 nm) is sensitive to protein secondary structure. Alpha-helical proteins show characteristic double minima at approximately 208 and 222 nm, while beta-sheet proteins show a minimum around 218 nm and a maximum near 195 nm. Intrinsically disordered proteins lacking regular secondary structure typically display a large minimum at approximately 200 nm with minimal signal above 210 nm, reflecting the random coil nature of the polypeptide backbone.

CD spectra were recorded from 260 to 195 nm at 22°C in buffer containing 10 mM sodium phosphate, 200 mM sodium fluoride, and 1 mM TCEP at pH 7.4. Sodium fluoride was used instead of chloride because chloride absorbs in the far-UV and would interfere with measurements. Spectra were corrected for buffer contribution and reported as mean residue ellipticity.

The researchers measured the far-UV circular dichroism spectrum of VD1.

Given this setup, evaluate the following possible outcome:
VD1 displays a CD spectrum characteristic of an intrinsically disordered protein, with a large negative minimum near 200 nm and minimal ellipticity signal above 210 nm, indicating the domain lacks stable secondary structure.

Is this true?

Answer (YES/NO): NO